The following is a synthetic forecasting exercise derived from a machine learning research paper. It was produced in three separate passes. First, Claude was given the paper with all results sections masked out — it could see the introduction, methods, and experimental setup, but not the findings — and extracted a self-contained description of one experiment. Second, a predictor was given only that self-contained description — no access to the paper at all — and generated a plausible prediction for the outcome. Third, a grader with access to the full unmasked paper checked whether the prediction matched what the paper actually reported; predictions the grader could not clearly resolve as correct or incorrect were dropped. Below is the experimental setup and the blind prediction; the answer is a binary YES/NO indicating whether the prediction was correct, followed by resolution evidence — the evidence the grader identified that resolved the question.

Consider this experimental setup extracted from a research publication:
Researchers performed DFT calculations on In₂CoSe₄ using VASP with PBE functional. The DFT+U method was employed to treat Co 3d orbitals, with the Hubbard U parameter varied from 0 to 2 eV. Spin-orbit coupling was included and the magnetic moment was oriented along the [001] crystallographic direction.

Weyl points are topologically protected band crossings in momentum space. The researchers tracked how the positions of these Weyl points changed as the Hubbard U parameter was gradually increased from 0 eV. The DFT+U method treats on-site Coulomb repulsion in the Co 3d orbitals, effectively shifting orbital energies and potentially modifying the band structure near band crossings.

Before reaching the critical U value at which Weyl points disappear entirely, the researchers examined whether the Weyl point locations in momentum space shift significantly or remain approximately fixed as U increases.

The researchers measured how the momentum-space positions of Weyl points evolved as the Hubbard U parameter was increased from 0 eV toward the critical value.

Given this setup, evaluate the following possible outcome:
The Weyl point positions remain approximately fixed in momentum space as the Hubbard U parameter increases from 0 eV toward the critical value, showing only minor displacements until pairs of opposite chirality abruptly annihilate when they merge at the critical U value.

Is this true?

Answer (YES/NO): NO